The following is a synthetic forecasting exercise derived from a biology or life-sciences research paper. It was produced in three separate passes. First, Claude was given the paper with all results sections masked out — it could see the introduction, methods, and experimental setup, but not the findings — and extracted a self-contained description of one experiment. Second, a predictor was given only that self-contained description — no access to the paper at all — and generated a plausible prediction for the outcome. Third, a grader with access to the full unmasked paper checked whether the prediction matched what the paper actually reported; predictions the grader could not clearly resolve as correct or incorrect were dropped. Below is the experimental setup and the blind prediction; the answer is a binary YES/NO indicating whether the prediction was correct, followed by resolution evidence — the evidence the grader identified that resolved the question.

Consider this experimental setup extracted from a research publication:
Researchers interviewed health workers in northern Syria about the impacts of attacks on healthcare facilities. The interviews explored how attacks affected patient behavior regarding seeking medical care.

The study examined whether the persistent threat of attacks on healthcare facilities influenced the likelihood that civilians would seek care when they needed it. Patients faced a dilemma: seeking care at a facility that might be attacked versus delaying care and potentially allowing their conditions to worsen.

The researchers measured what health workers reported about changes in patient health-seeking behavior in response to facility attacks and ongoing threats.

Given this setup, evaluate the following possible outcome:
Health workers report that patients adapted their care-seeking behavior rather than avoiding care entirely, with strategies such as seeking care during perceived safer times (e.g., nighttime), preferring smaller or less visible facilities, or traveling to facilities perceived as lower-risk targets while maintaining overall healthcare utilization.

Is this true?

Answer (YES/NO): NO